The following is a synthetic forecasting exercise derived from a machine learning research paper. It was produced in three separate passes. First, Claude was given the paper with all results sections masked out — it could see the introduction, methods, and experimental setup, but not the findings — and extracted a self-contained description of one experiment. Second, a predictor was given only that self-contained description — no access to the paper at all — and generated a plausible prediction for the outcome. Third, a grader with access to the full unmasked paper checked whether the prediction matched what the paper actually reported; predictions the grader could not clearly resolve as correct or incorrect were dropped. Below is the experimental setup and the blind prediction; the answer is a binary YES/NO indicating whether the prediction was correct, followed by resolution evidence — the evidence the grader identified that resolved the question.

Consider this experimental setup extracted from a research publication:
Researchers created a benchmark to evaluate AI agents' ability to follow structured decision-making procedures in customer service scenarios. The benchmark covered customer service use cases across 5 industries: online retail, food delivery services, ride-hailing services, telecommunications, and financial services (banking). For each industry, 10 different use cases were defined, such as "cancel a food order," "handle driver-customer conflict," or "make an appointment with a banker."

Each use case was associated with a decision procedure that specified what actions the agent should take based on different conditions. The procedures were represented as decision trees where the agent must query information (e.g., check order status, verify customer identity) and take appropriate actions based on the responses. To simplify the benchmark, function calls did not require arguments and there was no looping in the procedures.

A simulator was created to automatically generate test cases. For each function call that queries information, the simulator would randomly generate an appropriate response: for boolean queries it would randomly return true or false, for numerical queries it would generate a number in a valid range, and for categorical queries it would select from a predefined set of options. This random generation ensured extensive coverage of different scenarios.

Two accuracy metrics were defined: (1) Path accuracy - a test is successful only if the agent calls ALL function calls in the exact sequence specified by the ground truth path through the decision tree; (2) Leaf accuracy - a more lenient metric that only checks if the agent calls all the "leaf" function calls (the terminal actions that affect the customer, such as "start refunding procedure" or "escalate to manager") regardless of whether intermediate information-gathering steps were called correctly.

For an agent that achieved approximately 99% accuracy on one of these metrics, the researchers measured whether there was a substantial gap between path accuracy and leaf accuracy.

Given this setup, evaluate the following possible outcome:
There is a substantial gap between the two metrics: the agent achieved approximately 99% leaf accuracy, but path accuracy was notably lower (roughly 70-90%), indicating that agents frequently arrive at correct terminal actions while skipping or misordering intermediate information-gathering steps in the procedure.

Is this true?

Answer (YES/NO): NO